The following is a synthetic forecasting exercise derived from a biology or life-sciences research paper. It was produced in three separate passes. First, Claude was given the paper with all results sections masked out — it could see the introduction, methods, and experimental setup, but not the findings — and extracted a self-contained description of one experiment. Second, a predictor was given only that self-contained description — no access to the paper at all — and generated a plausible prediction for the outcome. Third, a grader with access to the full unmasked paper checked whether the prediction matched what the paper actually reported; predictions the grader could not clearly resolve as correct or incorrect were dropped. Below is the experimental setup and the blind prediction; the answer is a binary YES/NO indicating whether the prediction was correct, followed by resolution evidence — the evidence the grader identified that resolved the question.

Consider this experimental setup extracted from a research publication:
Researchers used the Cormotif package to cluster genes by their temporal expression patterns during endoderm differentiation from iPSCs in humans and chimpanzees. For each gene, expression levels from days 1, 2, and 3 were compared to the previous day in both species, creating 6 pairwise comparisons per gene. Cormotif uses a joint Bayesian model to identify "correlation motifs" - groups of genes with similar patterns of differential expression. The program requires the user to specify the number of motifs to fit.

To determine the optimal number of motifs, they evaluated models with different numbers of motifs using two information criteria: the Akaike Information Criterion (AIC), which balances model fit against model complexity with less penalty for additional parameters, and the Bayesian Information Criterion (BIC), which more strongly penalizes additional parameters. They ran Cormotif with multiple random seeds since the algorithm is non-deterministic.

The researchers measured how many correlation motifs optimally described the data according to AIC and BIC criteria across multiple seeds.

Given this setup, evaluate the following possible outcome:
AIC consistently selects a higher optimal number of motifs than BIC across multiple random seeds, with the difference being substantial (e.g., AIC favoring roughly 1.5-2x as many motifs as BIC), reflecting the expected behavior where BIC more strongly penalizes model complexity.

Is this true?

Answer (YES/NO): NO